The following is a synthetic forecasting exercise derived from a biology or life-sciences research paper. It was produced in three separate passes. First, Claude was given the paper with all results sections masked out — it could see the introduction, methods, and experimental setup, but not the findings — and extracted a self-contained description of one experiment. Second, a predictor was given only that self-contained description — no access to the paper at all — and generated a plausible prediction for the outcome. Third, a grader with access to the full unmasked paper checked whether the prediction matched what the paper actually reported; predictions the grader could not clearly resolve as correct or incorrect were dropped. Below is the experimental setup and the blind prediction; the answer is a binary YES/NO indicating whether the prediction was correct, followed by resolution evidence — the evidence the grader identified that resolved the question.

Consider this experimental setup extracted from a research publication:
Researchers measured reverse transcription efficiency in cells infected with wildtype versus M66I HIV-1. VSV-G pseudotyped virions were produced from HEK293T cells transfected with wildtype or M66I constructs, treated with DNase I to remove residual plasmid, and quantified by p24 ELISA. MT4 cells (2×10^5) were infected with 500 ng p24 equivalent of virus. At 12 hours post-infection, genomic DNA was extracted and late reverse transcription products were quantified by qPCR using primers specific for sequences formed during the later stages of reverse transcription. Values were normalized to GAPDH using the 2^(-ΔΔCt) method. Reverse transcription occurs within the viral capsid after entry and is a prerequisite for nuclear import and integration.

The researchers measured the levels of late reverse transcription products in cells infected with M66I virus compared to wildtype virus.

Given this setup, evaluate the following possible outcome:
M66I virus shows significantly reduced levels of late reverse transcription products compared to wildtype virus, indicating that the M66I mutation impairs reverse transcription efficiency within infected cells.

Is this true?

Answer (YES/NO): YES